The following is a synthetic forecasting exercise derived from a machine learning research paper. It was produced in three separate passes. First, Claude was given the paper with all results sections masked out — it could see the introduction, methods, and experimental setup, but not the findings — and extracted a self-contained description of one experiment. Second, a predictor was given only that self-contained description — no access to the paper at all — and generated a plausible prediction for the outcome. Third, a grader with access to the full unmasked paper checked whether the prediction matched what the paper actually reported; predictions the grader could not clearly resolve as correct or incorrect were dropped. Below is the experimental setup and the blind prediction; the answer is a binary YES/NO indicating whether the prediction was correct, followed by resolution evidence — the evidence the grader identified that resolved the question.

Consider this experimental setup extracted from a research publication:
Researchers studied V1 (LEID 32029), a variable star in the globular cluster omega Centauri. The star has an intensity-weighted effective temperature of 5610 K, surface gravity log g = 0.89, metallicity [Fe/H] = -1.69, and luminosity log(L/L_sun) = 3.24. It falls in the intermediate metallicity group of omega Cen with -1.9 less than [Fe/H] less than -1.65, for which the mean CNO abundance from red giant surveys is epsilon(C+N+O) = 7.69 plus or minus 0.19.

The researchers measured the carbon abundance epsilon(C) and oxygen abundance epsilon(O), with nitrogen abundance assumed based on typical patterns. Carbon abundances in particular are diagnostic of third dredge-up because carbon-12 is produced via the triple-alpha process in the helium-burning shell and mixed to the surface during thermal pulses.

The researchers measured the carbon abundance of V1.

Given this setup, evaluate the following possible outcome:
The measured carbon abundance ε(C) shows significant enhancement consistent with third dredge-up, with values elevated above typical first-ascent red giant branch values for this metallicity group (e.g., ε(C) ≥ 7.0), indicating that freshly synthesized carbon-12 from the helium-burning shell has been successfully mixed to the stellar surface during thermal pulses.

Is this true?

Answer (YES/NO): YES